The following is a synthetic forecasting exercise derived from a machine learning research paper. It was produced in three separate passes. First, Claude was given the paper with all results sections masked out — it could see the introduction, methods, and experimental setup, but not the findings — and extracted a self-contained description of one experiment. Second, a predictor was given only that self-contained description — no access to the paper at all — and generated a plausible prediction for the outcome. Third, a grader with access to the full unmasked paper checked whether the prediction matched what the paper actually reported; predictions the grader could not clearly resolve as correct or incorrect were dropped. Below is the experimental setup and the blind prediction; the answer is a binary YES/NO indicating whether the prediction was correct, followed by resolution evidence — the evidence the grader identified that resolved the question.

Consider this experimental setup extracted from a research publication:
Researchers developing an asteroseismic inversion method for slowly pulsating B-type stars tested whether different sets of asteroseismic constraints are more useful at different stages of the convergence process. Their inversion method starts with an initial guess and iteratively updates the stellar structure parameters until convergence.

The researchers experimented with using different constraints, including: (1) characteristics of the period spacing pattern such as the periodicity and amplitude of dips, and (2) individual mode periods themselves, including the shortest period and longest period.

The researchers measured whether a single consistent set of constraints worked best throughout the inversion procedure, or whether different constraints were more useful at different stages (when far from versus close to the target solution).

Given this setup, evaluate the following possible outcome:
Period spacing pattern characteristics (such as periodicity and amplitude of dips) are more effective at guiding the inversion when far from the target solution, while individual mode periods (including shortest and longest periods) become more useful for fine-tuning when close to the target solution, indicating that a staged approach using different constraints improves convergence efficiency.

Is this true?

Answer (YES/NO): NO